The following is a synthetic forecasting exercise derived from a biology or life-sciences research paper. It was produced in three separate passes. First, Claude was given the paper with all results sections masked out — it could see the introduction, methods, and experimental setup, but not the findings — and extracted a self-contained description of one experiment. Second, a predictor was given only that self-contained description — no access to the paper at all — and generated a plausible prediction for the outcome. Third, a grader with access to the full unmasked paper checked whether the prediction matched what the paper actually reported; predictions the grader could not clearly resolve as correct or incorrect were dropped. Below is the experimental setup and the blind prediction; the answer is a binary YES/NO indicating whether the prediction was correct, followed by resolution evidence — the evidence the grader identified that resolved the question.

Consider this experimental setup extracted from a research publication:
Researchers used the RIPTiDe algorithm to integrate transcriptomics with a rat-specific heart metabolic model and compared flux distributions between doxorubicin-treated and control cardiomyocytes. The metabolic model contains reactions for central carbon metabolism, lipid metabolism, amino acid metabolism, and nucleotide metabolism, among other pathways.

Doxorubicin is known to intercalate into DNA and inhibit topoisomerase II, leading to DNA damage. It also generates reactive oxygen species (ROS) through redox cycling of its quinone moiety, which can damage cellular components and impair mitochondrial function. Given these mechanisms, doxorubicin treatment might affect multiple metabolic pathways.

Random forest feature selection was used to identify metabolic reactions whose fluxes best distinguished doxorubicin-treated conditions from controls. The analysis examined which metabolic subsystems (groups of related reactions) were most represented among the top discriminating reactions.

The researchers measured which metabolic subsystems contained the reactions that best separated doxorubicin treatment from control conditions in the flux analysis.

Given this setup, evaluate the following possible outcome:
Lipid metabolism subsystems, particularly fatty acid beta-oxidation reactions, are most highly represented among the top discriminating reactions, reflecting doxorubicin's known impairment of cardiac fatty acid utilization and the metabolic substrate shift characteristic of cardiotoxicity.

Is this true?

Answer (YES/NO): NO